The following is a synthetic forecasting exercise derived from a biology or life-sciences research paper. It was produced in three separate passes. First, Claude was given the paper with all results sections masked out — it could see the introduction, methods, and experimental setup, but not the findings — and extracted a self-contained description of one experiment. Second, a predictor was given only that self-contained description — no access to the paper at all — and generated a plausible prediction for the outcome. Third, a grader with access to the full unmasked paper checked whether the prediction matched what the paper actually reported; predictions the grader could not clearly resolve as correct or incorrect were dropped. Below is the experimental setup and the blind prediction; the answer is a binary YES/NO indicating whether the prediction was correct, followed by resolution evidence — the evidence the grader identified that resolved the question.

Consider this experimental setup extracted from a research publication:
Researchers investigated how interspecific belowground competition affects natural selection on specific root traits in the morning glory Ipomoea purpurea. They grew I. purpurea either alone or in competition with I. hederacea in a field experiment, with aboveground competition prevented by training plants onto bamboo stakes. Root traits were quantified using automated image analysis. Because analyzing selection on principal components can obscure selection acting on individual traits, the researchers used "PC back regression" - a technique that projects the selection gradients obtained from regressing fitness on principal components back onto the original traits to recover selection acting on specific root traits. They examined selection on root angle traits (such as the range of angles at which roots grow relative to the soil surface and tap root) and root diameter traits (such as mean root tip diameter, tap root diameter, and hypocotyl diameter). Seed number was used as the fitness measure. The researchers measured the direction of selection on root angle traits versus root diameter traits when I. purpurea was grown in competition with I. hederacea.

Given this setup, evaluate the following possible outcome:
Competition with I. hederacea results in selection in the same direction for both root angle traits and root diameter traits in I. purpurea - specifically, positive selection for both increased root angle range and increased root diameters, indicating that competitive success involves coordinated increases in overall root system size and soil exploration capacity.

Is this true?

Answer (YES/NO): NO